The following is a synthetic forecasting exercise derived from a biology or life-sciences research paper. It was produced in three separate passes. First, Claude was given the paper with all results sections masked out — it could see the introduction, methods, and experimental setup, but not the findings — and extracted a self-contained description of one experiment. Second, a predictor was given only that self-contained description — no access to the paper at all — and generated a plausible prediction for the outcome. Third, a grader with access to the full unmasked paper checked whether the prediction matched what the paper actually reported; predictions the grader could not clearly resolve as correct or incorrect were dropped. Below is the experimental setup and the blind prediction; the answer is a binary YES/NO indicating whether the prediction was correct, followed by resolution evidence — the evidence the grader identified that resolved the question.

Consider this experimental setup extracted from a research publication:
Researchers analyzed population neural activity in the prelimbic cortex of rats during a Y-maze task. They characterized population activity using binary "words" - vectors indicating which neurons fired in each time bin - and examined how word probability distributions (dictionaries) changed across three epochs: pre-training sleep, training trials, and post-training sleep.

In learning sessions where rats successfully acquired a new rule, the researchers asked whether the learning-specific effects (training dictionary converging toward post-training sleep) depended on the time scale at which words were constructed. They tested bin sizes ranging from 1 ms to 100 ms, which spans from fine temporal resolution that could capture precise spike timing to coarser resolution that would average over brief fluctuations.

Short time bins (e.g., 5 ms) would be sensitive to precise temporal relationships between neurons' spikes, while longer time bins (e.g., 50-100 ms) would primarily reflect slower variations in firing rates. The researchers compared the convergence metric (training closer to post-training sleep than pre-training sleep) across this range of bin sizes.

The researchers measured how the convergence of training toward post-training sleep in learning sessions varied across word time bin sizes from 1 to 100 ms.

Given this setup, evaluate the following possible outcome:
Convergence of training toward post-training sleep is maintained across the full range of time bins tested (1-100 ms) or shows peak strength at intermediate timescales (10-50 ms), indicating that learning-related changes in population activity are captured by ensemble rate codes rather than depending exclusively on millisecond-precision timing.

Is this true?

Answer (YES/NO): NO